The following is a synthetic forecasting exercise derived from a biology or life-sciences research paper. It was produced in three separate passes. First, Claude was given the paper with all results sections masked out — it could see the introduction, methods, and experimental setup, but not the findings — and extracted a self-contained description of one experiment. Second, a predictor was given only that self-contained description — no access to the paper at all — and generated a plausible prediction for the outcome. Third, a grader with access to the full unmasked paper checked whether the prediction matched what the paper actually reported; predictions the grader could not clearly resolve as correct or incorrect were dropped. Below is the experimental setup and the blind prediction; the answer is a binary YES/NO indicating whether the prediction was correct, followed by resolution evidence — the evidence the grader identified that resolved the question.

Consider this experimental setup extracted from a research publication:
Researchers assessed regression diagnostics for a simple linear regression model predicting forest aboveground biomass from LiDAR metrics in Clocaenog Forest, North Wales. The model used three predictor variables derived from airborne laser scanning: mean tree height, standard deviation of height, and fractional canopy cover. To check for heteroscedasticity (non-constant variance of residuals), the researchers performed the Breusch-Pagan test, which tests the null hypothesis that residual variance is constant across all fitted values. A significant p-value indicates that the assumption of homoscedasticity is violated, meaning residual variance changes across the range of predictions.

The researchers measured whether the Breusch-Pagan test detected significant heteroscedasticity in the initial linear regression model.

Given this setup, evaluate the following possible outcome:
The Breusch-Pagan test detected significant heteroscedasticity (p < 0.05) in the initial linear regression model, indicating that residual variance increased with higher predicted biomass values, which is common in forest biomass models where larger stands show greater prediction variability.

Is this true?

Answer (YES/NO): NO